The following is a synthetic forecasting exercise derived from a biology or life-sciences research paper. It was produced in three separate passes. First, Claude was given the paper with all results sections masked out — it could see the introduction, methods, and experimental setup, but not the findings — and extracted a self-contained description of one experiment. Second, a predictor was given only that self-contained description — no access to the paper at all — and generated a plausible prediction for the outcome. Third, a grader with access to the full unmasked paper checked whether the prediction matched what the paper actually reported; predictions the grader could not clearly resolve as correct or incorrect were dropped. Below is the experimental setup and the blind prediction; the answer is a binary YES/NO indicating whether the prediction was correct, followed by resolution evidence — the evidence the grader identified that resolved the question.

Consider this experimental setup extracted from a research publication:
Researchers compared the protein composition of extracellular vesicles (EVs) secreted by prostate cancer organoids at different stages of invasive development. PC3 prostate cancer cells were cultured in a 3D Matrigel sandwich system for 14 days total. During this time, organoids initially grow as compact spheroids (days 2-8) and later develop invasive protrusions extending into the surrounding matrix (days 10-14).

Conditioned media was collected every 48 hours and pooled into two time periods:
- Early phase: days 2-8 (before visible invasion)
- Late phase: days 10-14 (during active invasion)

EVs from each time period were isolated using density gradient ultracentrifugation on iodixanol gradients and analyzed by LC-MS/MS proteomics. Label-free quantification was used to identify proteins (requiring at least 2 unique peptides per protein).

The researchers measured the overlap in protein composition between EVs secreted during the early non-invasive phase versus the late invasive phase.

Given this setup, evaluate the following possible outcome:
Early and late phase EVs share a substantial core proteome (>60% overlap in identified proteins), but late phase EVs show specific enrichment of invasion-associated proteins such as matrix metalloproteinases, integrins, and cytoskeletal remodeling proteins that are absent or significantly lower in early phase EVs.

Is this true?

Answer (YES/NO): NO